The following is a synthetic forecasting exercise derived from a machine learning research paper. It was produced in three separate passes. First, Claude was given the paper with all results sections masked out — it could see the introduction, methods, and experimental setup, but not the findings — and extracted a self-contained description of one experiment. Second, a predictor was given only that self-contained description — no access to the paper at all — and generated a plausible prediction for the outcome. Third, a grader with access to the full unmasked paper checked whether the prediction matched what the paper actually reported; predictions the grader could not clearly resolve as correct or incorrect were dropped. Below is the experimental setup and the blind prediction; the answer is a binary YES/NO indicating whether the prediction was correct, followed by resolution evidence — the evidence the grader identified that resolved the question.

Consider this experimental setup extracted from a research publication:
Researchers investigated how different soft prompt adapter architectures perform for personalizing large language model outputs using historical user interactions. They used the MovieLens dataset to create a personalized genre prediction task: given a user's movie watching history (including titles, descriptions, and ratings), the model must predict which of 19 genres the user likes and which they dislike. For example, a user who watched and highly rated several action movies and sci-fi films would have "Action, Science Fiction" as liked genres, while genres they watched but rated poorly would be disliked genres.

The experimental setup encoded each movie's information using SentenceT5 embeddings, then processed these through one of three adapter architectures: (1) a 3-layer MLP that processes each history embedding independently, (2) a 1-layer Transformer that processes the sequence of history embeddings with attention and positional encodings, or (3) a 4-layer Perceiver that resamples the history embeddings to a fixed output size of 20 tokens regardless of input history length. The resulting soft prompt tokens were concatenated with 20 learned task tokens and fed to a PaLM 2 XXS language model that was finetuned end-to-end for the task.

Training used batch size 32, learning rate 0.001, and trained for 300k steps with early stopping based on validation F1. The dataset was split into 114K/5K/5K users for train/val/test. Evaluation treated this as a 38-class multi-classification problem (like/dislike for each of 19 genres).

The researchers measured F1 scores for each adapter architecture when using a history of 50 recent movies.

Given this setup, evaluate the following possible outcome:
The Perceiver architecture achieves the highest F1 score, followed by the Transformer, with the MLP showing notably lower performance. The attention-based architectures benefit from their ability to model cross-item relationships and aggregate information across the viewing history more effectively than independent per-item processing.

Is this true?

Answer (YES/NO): NO